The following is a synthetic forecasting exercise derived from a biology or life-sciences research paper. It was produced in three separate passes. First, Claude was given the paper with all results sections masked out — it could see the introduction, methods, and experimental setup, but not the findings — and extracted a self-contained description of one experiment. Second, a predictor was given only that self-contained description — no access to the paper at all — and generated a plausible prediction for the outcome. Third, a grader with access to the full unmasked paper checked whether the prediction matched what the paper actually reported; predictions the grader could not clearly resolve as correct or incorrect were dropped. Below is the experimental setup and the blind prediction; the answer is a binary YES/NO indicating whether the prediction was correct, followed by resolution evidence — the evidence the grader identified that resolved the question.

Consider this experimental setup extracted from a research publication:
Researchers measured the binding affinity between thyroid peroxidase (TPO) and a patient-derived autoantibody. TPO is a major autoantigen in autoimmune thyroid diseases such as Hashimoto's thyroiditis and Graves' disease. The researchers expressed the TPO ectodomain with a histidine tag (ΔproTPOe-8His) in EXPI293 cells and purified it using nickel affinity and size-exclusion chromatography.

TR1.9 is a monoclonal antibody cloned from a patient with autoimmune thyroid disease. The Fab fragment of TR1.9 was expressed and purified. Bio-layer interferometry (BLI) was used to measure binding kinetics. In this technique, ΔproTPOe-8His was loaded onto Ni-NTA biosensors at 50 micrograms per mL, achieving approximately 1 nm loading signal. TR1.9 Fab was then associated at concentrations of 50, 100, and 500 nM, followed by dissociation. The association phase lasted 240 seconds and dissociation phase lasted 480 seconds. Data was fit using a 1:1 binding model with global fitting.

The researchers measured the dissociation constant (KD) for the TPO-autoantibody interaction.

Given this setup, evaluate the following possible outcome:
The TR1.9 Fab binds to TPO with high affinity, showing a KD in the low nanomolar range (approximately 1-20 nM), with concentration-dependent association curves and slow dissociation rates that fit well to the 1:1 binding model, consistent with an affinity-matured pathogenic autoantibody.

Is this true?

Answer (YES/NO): YES